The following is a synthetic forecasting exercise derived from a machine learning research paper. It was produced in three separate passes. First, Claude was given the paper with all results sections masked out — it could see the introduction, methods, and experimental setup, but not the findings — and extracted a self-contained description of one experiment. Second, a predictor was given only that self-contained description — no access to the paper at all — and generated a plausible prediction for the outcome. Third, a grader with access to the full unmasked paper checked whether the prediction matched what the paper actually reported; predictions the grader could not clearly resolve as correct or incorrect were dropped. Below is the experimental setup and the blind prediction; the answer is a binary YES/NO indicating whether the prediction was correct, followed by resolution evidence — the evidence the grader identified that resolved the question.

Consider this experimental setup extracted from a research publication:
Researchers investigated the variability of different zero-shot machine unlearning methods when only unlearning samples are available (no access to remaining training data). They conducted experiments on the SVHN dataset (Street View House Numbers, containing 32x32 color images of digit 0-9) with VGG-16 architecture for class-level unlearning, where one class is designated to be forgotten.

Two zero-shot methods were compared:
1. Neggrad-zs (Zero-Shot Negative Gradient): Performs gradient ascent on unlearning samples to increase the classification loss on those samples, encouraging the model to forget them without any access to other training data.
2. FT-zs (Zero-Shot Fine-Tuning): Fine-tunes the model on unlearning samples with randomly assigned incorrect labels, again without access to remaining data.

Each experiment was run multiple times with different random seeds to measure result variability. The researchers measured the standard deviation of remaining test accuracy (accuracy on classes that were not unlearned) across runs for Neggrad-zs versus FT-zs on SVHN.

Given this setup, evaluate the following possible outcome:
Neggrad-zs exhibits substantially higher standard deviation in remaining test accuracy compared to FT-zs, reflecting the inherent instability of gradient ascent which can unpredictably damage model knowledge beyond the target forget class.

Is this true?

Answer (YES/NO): YES